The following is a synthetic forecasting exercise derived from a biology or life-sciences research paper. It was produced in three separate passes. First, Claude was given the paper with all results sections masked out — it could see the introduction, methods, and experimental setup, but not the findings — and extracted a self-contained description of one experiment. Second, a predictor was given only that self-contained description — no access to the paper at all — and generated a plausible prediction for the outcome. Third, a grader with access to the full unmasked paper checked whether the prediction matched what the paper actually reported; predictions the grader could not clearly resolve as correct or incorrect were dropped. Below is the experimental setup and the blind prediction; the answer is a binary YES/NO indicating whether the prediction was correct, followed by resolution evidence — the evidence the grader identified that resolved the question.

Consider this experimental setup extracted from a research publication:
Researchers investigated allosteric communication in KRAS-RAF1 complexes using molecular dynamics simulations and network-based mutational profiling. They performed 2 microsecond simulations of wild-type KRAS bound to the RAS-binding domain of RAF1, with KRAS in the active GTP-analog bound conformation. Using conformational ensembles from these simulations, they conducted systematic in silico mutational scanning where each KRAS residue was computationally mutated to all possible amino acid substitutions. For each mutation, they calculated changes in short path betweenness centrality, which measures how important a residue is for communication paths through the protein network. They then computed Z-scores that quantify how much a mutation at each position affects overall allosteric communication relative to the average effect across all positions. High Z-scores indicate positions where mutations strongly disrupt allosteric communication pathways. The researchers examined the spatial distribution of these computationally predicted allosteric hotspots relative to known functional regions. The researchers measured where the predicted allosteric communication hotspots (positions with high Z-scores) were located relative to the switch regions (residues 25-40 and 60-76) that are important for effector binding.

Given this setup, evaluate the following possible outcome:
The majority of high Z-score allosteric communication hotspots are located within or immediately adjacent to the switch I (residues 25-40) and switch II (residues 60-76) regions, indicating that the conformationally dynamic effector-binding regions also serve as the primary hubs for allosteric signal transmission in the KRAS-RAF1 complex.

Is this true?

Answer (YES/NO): NO